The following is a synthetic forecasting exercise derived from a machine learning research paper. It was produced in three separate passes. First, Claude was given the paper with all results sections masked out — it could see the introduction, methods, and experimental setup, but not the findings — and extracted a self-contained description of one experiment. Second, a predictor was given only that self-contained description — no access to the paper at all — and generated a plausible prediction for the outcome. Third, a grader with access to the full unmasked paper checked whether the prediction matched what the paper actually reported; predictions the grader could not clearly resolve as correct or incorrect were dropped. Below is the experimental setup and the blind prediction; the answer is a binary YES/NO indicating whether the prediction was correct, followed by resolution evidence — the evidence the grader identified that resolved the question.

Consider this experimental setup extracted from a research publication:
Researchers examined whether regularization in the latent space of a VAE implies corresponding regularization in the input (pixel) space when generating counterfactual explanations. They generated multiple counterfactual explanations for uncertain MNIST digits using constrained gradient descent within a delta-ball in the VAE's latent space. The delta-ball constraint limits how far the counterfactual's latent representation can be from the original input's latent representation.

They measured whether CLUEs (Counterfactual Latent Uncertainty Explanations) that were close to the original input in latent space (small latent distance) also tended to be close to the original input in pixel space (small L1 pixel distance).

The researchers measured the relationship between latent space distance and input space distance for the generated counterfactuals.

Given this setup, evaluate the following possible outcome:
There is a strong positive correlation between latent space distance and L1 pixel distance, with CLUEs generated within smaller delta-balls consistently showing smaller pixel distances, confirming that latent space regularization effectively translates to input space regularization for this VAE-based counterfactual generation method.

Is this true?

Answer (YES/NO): YES